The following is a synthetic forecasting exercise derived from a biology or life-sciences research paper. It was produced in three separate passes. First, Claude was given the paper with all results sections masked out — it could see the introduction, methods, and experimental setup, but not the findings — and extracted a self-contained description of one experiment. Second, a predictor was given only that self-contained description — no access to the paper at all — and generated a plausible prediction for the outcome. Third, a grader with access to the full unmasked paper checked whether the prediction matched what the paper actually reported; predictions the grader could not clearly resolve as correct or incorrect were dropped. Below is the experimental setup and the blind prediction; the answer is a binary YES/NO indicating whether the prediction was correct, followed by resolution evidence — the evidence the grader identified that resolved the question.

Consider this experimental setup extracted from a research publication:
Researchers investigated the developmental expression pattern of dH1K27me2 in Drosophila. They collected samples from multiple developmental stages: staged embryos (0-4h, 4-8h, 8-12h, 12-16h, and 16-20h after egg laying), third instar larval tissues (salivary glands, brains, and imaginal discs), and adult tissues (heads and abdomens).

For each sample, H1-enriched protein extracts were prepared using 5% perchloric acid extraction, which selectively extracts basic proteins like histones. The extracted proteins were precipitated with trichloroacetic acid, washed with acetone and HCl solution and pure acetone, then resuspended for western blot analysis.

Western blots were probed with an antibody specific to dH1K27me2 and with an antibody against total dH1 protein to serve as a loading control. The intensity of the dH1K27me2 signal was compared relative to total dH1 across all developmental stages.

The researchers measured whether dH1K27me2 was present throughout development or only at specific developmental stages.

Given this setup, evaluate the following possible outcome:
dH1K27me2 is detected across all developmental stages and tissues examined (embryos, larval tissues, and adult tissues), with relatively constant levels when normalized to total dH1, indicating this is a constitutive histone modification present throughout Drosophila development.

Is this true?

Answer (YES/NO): YES